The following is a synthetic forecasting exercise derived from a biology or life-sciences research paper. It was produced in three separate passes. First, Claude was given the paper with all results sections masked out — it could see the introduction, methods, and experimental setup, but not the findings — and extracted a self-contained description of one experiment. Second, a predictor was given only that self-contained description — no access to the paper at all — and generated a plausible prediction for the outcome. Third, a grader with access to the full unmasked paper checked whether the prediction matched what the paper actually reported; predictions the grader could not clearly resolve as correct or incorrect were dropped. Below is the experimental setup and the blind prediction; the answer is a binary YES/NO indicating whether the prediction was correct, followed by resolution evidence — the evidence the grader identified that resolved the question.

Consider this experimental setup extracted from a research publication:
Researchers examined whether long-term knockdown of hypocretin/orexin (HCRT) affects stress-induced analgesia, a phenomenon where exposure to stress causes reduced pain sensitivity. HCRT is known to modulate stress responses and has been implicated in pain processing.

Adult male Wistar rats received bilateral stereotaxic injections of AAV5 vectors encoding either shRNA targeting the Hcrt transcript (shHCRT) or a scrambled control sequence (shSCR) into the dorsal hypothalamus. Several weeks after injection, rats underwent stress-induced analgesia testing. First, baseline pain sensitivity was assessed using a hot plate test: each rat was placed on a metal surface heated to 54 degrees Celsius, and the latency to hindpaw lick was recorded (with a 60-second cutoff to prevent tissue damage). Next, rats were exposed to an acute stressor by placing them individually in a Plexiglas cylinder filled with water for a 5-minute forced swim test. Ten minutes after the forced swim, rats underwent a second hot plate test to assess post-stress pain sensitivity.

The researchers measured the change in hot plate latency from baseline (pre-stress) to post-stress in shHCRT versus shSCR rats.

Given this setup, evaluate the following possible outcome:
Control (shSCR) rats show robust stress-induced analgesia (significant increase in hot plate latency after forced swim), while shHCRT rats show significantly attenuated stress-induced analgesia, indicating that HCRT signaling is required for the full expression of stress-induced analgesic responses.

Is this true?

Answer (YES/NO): NO